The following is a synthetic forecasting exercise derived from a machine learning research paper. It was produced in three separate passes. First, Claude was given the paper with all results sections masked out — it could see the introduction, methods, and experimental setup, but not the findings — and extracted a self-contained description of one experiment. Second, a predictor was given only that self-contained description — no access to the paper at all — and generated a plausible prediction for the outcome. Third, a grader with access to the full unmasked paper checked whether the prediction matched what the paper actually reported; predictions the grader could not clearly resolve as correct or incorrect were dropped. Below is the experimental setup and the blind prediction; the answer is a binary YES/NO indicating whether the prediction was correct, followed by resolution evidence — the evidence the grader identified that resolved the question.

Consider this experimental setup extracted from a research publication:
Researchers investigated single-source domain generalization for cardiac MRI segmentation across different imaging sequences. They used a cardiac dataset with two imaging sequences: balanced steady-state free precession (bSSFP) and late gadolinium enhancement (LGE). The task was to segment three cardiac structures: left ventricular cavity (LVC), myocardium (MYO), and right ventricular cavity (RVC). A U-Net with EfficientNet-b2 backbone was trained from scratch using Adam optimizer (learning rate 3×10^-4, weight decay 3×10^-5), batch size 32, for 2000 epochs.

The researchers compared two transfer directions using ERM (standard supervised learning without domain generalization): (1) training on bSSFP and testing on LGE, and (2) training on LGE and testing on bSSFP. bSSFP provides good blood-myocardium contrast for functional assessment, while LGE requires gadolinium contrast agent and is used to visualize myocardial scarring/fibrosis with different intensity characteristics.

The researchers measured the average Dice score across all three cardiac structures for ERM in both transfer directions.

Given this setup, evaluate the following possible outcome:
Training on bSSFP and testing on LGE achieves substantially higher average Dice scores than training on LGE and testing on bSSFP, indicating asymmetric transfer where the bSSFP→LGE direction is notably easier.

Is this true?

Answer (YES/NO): NO